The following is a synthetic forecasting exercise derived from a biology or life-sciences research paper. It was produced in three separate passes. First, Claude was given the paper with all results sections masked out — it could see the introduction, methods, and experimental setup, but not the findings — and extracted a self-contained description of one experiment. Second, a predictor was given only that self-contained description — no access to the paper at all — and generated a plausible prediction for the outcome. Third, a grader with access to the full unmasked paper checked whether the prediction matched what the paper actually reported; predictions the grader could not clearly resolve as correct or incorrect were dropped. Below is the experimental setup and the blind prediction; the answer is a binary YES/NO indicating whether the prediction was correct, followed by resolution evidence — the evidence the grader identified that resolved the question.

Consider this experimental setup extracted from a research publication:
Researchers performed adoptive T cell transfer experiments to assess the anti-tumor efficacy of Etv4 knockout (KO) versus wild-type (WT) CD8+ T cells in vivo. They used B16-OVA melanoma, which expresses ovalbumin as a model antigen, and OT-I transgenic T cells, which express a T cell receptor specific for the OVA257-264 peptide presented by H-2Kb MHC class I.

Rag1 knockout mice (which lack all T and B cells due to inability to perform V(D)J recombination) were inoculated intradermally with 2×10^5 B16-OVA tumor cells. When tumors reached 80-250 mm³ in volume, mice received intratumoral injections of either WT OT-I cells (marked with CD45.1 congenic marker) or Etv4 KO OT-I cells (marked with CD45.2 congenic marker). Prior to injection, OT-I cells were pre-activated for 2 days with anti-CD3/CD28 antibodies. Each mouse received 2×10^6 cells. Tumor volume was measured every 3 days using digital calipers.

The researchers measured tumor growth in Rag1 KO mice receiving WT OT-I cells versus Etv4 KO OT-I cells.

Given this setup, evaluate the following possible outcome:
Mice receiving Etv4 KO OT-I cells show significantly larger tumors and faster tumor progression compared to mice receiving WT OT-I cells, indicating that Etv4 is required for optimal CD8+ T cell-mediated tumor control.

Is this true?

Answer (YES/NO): NO